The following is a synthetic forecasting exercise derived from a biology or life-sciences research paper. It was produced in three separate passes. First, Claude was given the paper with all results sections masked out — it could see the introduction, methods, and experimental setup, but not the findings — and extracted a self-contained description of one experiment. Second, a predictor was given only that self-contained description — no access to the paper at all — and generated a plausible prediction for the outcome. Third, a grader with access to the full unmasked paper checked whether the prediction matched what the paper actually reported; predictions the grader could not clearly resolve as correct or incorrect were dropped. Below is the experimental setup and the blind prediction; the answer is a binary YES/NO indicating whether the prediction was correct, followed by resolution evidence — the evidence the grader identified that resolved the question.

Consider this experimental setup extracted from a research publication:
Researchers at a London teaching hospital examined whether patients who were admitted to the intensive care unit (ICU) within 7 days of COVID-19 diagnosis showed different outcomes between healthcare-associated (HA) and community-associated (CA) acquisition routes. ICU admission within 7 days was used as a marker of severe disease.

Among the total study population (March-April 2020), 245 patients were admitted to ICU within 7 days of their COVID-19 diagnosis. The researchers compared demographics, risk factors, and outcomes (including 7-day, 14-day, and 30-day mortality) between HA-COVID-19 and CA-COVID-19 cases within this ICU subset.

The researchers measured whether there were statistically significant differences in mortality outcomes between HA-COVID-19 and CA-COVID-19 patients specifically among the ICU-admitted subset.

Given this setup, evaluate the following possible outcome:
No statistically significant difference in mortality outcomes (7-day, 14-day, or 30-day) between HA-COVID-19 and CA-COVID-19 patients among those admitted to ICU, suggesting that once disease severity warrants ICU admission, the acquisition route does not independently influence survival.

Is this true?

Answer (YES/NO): YES